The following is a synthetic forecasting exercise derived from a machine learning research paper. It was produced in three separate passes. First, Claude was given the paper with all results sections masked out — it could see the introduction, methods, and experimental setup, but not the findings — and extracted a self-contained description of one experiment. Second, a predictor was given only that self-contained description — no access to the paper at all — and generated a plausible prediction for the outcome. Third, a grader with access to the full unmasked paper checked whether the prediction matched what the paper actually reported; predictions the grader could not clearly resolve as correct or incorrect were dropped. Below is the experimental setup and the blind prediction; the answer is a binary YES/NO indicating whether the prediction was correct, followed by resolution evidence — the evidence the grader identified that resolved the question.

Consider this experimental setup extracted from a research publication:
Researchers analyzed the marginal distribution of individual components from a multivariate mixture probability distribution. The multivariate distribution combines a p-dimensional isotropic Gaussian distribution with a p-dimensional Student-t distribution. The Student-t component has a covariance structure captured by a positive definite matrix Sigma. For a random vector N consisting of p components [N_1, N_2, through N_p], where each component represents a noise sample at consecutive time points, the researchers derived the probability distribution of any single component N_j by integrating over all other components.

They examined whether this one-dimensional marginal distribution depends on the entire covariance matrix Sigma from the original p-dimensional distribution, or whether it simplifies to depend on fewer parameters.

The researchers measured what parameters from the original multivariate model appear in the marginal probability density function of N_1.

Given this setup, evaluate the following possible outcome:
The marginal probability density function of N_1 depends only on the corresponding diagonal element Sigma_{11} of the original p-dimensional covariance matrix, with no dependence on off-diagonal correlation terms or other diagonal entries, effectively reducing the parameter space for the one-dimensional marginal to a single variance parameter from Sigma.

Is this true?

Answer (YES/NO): YES